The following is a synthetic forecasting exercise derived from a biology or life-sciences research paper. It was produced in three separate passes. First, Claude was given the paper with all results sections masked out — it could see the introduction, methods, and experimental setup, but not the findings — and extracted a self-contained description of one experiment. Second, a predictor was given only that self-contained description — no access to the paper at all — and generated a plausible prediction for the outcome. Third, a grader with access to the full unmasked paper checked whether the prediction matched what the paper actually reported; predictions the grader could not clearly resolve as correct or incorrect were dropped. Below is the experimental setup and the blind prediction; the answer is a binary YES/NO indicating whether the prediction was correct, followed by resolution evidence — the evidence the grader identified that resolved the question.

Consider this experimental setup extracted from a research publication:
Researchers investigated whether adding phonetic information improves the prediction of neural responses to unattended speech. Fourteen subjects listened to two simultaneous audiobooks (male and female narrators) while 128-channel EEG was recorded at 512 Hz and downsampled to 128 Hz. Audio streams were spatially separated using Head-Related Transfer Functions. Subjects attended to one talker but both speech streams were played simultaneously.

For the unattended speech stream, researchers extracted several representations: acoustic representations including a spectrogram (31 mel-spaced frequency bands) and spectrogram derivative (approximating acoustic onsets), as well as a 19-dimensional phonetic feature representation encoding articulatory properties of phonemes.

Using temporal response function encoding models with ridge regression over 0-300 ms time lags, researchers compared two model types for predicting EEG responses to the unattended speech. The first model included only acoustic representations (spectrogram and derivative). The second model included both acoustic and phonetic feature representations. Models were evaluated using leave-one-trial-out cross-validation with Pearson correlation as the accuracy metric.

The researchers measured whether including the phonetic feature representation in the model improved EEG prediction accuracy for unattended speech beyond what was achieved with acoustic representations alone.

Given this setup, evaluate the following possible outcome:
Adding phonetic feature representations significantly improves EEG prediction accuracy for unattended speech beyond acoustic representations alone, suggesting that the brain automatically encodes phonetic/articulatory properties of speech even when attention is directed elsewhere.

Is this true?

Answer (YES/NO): NO